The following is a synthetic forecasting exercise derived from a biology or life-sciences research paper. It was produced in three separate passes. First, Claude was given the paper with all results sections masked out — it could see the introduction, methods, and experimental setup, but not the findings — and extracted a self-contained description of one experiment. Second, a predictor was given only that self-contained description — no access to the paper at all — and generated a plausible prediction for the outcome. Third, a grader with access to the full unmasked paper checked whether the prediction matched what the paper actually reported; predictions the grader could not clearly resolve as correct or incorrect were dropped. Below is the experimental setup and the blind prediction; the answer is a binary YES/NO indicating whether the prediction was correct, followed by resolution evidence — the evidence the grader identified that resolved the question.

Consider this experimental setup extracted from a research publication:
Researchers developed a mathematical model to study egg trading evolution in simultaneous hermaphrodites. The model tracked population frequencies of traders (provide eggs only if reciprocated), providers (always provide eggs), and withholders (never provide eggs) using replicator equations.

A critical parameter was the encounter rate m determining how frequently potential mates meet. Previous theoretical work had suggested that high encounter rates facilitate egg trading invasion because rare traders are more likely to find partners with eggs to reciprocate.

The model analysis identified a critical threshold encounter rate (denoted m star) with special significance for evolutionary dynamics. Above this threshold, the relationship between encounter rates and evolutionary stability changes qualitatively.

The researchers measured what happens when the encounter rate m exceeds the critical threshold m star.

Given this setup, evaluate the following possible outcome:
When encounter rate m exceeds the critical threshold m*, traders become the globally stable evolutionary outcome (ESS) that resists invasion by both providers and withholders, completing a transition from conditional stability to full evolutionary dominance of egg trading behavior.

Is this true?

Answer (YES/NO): NO